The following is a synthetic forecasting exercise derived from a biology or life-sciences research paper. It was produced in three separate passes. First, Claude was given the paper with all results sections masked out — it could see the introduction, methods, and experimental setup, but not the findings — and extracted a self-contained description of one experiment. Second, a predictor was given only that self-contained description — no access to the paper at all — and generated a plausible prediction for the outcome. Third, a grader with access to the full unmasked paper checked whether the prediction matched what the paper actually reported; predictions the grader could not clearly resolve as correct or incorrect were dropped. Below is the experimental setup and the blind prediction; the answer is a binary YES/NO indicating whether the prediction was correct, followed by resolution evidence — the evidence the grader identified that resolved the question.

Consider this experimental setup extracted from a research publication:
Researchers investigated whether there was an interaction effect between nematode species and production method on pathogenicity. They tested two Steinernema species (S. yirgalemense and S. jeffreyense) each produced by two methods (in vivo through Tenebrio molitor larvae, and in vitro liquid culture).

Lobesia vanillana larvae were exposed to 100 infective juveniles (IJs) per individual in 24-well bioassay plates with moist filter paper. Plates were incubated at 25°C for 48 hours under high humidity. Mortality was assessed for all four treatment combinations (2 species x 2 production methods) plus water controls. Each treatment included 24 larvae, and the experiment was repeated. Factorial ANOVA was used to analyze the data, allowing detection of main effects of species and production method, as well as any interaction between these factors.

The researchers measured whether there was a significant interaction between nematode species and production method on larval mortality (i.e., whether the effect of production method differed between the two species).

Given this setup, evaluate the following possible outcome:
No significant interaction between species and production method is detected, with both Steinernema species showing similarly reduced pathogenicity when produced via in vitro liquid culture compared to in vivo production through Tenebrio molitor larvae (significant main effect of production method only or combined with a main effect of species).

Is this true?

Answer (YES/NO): NO